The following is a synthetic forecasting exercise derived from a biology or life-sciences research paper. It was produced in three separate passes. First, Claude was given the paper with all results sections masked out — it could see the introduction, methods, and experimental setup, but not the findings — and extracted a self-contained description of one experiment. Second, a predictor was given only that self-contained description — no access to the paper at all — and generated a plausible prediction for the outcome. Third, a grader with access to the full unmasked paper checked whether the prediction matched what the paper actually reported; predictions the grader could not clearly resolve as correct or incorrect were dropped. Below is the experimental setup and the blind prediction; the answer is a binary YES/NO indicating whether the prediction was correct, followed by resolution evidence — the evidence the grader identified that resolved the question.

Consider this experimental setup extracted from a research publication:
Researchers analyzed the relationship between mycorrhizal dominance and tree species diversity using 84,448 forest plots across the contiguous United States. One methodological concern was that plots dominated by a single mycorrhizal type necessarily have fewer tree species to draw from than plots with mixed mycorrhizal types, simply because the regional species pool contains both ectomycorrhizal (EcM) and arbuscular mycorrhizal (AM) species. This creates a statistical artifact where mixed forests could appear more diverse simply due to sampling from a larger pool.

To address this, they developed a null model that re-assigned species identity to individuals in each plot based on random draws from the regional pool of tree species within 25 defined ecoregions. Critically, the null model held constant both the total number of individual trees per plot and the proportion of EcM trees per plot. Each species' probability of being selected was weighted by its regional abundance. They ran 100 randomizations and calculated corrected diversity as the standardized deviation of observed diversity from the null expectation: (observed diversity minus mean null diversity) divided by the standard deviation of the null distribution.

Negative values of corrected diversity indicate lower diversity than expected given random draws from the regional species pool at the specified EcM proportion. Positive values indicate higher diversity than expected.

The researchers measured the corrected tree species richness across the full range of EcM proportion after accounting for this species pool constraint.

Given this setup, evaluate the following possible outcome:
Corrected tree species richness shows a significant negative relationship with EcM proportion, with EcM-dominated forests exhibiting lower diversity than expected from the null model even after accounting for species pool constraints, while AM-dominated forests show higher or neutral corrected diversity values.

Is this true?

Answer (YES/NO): NO